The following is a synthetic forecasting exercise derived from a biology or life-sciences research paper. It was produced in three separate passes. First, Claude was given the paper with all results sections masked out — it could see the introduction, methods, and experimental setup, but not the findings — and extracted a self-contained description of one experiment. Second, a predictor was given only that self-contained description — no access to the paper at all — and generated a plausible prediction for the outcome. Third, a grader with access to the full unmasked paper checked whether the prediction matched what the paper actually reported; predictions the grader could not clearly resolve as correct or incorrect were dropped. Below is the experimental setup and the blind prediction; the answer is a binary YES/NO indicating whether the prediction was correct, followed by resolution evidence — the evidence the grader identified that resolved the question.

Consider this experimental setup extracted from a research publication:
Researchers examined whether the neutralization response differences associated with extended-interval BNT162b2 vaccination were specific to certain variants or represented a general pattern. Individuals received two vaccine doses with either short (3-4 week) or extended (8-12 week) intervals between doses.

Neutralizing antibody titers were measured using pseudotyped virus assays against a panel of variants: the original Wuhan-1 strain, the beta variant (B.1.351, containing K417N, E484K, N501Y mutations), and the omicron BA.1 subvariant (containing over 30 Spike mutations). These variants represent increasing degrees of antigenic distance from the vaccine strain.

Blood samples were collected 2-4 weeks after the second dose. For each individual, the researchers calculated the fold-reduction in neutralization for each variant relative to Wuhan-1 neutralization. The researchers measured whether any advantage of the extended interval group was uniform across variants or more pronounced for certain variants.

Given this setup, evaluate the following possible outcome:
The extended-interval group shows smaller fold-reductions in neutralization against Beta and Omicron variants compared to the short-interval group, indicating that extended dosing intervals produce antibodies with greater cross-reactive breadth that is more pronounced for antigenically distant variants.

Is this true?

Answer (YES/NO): YES